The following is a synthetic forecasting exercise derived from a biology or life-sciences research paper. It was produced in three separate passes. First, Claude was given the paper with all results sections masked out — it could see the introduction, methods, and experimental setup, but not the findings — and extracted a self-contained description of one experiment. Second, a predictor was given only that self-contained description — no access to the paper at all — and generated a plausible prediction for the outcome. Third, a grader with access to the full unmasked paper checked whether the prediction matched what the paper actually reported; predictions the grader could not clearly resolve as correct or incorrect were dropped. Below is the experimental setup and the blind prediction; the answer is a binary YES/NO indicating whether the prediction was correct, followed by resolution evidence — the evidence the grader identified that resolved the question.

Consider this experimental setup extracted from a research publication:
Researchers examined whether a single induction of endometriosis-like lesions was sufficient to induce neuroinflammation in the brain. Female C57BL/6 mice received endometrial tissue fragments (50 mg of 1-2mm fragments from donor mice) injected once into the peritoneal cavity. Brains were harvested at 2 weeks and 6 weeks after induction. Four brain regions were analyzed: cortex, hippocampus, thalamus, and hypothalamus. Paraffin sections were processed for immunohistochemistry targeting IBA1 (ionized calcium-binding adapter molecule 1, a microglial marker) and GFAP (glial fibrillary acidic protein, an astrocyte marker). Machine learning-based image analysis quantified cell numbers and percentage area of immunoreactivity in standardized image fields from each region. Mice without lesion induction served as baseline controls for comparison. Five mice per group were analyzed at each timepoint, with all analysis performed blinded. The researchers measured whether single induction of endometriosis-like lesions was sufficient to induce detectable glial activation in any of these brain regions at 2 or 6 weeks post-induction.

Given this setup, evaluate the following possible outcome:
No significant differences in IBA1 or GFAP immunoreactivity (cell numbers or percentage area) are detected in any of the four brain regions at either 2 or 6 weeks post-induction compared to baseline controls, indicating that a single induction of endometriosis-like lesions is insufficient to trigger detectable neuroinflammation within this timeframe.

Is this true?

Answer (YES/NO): NO